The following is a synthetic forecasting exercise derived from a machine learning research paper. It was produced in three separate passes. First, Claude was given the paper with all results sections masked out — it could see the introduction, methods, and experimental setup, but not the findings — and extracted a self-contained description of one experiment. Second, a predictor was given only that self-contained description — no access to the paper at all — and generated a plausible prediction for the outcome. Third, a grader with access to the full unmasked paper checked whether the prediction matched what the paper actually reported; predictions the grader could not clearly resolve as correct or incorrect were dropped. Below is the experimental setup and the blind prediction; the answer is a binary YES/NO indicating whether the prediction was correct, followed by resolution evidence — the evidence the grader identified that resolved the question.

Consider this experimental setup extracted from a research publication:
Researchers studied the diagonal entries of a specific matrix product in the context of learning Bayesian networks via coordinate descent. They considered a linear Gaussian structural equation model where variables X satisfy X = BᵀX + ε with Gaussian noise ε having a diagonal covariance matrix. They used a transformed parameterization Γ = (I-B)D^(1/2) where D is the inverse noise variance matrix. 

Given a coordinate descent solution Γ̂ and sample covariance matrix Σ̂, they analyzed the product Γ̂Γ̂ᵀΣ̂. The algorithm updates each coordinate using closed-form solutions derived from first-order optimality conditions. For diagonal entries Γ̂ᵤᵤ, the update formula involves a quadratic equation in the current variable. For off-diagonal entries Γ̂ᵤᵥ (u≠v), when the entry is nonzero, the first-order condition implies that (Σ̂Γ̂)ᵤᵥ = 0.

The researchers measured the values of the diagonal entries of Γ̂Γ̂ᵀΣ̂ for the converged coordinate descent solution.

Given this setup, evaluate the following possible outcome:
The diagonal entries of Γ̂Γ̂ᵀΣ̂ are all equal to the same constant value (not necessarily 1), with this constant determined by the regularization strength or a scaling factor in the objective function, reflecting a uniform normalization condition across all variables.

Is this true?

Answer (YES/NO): NO